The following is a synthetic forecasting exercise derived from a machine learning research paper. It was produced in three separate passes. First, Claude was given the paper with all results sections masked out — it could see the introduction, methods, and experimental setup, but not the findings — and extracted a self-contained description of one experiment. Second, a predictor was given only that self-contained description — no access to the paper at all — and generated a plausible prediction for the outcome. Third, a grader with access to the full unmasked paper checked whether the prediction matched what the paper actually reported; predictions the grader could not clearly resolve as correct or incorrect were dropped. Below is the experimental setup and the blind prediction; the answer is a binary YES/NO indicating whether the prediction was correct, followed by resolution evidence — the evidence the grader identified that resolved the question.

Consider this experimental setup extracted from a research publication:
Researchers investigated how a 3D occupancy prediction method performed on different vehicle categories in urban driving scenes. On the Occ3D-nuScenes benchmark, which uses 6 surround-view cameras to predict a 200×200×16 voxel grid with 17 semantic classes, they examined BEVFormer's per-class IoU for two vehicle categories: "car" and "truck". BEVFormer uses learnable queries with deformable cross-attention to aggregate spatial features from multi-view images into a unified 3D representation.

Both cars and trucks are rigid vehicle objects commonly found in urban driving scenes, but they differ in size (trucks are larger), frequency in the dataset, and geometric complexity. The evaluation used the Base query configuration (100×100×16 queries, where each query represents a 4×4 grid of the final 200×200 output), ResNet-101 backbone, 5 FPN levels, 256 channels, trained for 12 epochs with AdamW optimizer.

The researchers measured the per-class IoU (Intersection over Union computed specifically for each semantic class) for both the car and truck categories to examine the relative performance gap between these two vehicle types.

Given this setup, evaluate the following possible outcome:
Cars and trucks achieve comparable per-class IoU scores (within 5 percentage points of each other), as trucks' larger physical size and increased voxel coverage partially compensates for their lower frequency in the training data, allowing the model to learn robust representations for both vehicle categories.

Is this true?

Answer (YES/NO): NO